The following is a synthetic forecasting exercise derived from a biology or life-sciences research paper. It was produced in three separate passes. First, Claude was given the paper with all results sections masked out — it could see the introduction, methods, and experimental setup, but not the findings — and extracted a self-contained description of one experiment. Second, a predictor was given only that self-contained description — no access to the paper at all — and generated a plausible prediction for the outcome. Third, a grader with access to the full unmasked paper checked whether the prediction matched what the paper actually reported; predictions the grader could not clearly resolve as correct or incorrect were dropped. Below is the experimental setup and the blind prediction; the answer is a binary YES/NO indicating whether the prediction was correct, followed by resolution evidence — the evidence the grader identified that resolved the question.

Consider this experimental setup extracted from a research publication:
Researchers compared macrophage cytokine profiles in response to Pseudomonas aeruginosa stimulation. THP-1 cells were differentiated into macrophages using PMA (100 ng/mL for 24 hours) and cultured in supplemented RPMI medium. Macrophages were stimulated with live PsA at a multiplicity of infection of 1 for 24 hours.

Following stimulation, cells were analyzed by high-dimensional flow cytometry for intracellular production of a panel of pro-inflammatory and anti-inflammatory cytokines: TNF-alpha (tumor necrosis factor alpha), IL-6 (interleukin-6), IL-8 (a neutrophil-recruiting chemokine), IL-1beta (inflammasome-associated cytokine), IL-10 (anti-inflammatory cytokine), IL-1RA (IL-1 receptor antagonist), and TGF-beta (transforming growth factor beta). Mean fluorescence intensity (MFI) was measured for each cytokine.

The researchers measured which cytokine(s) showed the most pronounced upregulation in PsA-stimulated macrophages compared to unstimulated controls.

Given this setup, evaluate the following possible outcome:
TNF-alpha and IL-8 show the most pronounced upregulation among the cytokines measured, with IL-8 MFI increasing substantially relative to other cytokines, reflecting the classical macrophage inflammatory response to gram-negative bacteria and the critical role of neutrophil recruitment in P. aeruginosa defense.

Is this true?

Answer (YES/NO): NO